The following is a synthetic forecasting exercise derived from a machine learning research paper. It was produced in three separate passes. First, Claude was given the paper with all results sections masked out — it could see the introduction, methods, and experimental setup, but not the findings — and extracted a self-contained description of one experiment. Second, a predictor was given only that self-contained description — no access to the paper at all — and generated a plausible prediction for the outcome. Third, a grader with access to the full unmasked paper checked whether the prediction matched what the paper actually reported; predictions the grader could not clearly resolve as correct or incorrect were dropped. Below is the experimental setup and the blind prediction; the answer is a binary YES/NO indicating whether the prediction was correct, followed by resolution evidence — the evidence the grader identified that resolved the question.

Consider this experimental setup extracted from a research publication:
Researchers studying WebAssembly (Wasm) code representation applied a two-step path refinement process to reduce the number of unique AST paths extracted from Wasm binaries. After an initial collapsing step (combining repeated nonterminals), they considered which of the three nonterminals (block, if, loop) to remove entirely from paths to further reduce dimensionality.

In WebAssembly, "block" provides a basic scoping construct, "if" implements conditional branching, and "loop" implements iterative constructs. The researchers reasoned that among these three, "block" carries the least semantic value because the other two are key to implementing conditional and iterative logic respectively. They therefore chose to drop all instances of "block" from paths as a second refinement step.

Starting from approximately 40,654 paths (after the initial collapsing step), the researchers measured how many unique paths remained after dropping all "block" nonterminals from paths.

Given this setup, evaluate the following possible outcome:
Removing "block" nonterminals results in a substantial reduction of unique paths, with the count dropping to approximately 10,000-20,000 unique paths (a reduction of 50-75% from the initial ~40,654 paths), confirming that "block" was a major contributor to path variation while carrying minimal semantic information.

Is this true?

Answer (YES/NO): NO